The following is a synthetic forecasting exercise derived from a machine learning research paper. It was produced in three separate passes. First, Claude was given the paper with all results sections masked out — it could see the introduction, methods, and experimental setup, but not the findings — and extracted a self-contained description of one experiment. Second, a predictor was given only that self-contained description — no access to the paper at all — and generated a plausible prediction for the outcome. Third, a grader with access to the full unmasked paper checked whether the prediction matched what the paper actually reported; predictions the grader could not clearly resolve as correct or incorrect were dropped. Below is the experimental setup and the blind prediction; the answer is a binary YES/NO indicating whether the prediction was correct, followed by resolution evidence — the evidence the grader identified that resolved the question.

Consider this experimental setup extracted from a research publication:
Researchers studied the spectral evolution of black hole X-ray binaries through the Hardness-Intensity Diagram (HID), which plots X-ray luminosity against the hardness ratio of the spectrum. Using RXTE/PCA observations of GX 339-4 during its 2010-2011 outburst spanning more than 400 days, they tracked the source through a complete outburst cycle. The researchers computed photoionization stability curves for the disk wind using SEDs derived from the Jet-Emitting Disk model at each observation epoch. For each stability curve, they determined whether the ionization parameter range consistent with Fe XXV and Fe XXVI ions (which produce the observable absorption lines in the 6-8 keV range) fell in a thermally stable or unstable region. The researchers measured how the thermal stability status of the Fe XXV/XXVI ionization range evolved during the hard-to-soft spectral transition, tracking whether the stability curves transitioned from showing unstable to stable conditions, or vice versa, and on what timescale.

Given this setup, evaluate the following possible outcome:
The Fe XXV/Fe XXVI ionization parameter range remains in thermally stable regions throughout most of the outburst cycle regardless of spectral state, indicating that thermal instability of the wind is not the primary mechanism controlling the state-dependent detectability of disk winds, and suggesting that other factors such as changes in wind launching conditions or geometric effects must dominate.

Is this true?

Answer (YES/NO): NO